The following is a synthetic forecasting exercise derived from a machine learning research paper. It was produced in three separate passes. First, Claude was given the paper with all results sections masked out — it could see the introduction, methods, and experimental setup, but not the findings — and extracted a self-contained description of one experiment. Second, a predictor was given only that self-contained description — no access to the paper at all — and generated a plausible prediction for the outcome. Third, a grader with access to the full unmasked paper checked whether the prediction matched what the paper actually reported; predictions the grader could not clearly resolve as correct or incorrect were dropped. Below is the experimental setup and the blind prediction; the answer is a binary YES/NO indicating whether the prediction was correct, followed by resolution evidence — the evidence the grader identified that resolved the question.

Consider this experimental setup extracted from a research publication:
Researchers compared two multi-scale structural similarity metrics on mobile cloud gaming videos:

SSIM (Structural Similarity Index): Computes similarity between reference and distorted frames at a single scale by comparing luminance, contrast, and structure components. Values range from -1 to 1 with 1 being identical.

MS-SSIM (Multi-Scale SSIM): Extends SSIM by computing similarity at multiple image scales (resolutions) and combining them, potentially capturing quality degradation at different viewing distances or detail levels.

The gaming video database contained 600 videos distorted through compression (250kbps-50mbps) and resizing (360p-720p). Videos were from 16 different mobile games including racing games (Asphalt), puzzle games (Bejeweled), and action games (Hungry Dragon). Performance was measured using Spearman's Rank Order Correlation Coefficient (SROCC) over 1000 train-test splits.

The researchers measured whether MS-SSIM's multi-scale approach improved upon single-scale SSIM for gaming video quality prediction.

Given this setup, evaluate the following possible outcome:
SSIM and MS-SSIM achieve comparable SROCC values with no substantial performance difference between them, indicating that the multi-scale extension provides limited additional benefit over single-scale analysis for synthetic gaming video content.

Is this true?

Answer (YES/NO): NO